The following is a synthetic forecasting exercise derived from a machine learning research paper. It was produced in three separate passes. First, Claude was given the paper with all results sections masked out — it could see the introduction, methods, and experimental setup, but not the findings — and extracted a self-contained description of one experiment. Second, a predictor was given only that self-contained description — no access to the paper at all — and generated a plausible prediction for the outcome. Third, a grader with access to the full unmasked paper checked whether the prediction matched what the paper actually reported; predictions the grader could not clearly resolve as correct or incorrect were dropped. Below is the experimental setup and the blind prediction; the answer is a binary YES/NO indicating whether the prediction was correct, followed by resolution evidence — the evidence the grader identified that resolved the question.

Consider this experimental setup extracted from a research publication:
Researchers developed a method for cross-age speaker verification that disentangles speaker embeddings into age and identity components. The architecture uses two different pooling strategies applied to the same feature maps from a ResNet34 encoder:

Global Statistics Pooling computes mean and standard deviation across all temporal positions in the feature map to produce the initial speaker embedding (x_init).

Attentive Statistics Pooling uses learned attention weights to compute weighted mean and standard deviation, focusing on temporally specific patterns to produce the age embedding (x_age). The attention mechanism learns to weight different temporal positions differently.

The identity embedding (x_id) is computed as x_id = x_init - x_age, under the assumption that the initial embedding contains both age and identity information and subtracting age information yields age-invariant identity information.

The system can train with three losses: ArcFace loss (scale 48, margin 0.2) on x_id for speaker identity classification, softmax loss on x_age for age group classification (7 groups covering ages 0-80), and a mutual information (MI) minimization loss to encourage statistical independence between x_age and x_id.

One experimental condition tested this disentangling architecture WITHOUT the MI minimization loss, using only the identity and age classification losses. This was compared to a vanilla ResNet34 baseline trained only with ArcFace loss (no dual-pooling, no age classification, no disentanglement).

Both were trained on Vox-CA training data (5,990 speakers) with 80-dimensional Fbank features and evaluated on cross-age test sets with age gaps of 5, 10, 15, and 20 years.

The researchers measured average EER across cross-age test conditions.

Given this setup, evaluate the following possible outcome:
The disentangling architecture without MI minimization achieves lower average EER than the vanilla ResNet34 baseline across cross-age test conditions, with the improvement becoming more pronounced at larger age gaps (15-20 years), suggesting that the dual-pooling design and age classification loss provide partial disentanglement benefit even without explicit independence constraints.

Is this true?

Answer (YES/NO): NO